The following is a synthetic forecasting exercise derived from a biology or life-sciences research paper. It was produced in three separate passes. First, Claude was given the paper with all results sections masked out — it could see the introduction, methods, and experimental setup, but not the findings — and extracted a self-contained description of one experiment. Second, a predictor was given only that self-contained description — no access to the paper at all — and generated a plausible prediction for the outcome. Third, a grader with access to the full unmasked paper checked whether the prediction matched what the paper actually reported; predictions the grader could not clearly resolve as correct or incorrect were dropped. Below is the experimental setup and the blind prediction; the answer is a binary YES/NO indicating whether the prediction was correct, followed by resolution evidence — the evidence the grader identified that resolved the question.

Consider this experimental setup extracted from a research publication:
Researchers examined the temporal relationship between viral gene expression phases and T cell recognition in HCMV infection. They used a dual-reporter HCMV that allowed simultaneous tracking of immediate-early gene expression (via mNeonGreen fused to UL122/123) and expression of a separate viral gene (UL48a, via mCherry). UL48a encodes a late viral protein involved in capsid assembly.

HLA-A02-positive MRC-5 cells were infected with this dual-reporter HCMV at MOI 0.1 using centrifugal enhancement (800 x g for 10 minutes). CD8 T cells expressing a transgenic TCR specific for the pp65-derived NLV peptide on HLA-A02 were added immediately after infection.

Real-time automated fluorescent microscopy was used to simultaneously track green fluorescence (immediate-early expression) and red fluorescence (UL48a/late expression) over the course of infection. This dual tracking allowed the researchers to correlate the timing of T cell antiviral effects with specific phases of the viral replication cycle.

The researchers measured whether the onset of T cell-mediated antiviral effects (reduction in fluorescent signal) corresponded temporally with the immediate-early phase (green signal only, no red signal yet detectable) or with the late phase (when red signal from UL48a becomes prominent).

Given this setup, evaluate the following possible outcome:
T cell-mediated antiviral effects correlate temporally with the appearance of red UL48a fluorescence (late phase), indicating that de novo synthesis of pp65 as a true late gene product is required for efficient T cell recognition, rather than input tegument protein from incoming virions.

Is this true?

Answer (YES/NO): NO